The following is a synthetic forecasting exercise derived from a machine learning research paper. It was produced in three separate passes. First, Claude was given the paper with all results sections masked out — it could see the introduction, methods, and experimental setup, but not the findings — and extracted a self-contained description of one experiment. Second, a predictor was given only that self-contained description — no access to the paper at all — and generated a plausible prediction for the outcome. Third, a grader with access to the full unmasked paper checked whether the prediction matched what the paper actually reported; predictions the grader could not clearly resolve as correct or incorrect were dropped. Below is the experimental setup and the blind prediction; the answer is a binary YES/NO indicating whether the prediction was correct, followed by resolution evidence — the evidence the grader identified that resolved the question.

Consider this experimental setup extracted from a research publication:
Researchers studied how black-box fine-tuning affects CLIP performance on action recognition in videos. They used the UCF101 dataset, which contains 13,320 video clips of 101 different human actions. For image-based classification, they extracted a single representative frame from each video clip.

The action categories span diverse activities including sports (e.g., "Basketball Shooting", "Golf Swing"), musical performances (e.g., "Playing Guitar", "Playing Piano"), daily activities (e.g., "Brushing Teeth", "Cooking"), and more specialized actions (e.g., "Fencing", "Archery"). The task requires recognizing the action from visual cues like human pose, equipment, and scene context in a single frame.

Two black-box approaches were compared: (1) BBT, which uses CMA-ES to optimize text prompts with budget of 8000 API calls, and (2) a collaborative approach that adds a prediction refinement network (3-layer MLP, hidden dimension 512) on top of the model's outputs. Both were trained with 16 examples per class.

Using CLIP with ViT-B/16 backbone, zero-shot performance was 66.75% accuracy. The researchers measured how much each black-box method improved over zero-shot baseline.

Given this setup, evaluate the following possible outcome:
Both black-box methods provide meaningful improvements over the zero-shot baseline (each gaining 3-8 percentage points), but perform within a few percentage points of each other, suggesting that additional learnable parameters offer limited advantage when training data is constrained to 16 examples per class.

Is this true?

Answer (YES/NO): NO